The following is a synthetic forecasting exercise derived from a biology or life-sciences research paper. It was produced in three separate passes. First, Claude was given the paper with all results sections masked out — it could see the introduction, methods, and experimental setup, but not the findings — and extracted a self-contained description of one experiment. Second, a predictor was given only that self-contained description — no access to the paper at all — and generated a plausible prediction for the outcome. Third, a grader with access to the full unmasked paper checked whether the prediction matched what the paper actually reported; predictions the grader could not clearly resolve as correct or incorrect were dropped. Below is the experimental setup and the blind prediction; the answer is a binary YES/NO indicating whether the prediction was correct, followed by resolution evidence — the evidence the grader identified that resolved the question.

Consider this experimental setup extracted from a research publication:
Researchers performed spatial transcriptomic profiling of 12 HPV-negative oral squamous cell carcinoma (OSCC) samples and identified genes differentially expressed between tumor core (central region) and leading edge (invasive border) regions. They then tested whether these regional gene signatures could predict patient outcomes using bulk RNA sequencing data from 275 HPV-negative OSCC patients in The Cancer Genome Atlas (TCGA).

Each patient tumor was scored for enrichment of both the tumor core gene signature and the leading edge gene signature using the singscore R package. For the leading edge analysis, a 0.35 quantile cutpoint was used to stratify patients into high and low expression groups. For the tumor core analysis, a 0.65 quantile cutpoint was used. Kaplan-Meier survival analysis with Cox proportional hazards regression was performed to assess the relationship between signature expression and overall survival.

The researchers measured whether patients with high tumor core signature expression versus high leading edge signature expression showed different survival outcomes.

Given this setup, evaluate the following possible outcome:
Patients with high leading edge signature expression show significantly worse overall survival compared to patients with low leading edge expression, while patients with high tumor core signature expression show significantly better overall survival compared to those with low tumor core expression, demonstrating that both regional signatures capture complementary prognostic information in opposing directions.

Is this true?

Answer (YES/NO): YES